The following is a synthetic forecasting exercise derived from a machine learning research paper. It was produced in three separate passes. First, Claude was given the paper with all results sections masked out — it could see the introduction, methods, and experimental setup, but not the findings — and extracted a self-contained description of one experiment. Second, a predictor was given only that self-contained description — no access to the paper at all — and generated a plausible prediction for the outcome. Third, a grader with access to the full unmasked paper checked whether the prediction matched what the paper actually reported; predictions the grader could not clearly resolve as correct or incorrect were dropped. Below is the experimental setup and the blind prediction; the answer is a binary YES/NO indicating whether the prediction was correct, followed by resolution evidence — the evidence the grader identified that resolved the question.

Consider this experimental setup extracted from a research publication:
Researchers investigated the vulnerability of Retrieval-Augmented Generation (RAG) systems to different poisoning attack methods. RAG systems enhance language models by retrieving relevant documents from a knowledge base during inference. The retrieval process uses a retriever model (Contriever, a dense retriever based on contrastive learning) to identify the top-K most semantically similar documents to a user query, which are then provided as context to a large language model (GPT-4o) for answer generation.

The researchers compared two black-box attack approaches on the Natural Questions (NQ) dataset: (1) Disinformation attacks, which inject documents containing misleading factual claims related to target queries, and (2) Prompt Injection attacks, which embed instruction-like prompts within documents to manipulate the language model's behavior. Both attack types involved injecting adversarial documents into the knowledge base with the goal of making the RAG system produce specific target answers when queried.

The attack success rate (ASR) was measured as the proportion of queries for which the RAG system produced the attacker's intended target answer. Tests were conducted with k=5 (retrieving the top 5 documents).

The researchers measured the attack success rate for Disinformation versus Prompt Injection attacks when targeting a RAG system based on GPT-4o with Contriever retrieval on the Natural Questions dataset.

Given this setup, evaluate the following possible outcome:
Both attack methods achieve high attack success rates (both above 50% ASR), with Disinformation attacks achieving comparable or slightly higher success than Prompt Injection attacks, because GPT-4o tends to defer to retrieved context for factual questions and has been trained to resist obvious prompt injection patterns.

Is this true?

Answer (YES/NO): NO